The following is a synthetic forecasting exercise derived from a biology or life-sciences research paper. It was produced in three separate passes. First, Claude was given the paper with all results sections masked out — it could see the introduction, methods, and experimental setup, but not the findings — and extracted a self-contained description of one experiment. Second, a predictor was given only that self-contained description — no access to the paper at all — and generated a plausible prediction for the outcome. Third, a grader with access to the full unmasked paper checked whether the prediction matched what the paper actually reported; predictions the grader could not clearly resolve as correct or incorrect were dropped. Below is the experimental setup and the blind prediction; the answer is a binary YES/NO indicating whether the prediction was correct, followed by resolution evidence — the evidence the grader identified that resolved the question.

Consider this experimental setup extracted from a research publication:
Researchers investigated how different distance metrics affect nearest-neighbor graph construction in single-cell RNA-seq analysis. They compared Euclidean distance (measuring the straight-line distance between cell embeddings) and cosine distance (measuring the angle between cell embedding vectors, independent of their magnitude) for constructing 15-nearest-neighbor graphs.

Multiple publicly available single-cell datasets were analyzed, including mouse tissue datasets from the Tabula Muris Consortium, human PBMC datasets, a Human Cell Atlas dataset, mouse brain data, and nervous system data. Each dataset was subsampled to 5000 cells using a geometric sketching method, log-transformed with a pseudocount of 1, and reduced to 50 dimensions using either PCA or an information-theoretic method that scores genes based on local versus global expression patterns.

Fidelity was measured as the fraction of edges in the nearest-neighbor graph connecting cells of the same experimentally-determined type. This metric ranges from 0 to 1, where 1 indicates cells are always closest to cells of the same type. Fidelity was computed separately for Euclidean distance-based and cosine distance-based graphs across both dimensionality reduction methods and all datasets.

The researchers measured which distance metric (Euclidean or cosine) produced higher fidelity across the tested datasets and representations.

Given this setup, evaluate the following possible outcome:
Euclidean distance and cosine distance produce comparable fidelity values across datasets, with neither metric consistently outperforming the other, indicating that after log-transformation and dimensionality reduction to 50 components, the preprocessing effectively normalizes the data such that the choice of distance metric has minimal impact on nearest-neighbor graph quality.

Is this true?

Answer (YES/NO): NO